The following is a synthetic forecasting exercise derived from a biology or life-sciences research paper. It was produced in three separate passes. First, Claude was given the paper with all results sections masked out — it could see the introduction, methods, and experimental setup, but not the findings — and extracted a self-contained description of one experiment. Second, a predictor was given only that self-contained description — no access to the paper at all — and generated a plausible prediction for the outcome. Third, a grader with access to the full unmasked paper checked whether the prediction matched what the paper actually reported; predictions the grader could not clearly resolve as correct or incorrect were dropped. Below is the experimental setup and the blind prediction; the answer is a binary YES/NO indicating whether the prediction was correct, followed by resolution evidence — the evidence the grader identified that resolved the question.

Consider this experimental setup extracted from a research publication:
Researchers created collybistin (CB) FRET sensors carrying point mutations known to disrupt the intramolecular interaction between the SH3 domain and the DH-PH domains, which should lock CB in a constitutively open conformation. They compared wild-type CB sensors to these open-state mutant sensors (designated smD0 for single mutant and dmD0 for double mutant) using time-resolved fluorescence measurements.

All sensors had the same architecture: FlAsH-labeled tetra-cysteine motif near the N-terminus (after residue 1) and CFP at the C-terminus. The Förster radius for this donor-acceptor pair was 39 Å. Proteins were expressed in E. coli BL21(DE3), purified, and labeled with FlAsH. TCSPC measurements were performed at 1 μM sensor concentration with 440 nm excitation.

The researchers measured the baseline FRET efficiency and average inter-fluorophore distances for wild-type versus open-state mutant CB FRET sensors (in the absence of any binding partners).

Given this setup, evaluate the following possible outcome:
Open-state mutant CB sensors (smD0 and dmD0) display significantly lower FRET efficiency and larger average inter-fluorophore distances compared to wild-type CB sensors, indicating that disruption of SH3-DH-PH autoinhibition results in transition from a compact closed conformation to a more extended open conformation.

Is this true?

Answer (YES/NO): NO